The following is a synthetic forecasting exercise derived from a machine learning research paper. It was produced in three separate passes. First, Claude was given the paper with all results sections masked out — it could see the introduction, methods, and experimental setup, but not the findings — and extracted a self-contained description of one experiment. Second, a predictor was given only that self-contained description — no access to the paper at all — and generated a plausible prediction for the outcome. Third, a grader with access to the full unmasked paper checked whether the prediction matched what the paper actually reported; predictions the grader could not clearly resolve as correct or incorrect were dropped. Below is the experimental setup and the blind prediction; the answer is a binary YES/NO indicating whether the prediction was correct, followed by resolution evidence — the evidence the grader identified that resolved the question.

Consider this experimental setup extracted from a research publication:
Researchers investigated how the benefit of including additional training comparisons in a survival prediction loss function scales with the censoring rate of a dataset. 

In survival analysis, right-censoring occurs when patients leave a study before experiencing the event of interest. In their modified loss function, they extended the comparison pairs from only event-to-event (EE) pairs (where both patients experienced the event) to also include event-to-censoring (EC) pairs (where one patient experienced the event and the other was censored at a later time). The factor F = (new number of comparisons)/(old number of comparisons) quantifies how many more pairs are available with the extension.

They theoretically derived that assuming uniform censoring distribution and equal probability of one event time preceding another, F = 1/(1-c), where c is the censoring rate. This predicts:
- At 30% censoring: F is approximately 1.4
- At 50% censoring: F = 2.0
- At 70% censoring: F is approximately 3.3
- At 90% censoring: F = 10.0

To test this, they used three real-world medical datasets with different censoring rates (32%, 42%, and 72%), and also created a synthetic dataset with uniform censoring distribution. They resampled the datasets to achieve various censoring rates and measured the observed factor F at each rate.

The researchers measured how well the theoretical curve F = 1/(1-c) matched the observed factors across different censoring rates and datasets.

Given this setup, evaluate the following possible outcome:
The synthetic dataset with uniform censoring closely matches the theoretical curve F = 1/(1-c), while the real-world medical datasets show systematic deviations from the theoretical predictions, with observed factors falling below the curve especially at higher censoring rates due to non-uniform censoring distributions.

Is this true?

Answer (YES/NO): NO